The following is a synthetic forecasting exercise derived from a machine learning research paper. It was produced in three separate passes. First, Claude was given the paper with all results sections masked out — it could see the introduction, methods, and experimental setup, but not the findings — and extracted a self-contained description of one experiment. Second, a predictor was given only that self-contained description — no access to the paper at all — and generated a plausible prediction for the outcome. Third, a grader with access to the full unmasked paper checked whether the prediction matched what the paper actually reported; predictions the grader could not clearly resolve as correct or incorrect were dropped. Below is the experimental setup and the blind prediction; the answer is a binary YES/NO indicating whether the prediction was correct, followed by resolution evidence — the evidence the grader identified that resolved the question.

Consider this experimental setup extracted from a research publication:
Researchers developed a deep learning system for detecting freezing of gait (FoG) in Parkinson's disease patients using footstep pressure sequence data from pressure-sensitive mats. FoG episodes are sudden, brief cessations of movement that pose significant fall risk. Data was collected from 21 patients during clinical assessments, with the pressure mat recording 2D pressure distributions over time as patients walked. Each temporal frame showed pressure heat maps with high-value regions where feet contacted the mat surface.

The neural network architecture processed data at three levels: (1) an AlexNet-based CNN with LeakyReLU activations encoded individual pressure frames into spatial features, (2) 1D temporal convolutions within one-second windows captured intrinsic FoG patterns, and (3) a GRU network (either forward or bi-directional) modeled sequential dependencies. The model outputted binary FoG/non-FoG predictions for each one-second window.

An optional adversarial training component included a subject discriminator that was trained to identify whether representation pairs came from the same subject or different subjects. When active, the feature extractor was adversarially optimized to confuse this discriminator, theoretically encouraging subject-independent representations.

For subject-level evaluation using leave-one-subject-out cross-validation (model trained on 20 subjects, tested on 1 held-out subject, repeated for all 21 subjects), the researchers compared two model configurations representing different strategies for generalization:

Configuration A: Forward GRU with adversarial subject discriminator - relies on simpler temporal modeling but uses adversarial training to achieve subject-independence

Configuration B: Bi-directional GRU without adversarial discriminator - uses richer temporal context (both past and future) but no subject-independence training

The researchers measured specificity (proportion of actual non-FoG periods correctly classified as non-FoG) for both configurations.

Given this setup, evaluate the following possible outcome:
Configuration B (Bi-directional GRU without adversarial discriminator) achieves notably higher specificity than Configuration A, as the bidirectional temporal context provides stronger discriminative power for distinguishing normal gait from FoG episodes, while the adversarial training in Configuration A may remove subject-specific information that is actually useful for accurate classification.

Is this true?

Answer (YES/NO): NO